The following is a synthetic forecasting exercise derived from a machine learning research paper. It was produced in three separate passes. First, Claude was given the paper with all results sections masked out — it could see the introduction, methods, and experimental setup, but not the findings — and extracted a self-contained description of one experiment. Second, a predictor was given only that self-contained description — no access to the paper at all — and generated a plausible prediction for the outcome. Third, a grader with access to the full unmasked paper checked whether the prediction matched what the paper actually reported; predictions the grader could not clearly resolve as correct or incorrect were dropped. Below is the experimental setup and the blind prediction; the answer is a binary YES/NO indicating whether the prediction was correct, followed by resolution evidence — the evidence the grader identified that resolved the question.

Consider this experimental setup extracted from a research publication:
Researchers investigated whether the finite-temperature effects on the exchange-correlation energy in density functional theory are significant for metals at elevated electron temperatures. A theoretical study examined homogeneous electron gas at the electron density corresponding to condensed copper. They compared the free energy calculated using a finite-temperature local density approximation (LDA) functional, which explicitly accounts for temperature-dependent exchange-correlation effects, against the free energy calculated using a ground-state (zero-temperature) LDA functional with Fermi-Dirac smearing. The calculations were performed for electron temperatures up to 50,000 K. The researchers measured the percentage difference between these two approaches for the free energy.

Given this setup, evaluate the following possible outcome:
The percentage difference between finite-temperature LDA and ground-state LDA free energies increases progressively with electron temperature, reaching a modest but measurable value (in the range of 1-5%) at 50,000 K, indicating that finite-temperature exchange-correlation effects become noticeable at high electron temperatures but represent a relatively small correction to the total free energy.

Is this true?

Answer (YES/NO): NO